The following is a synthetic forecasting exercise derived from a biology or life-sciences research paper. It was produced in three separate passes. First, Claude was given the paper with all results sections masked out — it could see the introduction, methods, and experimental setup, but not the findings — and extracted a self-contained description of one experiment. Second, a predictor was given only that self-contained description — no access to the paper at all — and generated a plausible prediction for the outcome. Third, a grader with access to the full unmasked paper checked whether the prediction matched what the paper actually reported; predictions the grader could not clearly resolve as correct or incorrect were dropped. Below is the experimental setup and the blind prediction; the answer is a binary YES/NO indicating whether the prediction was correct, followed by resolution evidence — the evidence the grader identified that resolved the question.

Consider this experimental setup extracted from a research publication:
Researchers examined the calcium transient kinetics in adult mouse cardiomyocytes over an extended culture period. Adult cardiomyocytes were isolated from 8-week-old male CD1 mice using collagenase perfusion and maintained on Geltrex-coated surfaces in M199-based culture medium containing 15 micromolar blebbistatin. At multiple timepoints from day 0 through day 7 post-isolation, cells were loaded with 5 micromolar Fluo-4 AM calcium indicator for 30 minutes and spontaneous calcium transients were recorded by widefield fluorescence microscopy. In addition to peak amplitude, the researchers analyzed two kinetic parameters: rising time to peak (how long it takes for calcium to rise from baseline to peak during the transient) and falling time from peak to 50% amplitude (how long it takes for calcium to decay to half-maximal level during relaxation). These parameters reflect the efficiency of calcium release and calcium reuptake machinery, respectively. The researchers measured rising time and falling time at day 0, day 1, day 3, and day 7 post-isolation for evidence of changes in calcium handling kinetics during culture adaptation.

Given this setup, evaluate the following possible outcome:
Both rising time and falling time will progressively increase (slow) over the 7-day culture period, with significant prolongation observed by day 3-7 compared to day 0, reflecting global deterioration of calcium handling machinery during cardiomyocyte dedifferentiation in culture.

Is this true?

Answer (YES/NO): NO